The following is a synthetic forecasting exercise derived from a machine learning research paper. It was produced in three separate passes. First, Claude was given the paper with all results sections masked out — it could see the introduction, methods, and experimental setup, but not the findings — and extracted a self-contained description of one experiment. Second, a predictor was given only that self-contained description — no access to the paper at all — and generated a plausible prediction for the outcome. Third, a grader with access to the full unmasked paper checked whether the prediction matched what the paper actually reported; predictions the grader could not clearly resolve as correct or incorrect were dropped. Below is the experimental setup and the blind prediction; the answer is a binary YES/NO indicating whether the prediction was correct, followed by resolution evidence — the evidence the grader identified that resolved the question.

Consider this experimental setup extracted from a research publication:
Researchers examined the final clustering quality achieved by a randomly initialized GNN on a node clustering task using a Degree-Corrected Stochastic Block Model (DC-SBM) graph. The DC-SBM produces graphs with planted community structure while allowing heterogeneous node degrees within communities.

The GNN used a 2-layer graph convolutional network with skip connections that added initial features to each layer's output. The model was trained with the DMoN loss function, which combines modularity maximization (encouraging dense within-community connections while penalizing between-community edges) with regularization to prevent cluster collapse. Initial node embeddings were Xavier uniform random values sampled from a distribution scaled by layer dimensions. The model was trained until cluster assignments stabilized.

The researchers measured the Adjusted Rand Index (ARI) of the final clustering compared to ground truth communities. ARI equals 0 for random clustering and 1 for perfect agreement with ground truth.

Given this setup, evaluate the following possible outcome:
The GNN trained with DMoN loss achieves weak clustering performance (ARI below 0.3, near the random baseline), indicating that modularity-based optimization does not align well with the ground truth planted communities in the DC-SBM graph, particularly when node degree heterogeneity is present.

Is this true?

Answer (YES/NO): YES